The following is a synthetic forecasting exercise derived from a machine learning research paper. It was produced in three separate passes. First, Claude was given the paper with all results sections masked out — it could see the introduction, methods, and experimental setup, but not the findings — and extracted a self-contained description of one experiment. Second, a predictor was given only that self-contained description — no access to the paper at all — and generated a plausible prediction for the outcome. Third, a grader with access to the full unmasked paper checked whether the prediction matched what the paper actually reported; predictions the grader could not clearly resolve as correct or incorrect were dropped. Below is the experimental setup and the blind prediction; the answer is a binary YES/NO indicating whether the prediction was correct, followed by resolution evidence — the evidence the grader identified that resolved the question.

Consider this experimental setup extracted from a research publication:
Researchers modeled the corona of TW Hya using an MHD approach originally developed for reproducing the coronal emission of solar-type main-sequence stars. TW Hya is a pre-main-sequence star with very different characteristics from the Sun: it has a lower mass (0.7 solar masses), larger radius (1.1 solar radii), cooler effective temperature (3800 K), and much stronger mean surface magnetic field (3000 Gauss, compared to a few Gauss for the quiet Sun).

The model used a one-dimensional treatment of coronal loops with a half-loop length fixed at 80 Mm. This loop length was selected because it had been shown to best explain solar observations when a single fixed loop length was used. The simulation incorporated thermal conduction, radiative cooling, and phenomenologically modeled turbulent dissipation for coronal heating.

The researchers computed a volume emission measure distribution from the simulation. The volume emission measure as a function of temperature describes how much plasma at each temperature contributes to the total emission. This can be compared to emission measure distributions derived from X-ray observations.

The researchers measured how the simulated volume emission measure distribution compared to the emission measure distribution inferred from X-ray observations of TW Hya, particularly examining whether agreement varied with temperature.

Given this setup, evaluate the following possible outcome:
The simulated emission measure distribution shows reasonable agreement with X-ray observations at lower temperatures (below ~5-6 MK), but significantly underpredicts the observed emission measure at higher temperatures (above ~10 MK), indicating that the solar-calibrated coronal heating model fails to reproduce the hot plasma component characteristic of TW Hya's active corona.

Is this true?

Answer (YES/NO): NO